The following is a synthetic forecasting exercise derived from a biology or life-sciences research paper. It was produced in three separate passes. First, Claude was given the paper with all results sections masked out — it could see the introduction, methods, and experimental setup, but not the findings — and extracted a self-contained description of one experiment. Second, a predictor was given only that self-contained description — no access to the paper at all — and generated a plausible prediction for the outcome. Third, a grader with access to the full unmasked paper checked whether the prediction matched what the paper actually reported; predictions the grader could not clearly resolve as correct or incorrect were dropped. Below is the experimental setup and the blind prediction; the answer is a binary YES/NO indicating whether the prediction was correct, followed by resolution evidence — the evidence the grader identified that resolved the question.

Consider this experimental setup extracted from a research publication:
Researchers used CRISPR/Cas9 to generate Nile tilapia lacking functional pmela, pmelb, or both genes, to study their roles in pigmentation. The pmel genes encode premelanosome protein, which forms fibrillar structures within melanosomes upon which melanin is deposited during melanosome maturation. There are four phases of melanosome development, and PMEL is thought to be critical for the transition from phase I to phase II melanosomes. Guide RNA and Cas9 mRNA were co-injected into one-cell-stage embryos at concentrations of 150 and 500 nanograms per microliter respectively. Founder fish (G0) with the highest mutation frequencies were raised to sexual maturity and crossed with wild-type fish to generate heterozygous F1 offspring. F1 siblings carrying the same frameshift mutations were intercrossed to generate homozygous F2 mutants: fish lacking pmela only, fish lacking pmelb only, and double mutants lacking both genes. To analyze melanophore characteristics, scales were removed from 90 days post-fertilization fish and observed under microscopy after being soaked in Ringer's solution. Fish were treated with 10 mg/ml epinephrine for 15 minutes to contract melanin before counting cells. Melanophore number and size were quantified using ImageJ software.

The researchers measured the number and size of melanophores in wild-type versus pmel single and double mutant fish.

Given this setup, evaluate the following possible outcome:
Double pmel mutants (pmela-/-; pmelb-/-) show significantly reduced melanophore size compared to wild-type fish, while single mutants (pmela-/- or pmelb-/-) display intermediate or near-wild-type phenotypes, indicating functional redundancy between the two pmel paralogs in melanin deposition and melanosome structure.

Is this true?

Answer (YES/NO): NO